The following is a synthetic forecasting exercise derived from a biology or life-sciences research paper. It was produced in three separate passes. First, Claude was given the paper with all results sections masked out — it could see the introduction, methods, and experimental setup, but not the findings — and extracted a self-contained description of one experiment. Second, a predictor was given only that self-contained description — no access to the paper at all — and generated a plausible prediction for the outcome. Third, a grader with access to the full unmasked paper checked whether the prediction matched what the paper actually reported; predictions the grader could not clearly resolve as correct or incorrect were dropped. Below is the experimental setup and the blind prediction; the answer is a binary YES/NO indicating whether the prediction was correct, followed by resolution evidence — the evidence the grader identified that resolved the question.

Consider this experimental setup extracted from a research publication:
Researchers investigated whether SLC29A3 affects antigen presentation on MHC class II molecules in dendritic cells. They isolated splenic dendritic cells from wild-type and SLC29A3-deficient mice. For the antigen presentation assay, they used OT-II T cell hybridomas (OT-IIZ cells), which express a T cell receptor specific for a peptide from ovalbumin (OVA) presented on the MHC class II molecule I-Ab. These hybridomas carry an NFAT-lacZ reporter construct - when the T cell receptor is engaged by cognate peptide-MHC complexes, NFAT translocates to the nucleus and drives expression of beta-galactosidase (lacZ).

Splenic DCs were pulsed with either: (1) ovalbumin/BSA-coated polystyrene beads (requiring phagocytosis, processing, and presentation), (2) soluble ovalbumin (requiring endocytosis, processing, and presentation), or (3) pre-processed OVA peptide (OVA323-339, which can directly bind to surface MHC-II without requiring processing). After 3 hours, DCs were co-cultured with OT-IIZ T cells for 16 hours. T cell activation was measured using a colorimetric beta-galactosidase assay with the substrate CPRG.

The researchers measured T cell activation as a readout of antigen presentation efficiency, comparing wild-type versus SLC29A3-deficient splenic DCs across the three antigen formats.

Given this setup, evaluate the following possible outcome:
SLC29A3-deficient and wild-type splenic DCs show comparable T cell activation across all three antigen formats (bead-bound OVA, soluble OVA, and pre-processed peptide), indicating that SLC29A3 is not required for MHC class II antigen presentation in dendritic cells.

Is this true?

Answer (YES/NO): NO